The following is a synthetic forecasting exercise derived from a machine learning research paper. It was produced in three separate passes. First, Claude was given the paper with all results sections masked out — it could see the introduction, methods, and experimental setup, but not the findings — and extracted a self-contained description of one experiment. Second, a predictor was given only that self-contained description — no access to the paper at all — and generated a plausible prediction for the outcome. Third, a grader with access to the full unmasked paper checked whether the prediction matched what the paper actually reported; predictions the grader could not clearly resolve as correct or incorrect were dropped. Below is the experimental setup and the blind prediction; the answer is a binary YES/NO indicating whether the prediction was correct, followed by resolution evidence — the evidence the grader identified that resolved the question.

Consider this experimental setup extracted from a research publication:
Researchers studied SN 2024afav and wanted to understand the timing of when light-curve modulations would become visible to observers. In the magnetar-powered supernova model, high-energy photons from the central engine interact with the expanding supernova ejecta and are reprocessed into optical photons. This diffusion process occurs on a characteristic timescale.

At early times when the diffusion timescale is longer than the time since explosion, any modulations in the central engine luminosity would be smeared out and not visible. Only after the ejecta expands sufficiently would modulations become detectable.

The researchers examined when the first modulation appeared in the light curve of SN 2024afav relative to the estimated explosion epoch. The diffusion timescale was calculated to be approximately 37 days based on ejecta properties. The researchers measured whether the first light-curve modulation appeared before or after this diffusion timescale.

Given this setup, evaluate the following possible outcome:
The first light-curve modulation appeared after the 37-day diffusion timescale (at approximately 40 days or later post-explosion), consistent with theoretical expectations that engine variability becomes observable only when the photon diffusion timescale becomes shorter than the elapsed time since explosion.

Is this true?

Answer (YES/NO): YES